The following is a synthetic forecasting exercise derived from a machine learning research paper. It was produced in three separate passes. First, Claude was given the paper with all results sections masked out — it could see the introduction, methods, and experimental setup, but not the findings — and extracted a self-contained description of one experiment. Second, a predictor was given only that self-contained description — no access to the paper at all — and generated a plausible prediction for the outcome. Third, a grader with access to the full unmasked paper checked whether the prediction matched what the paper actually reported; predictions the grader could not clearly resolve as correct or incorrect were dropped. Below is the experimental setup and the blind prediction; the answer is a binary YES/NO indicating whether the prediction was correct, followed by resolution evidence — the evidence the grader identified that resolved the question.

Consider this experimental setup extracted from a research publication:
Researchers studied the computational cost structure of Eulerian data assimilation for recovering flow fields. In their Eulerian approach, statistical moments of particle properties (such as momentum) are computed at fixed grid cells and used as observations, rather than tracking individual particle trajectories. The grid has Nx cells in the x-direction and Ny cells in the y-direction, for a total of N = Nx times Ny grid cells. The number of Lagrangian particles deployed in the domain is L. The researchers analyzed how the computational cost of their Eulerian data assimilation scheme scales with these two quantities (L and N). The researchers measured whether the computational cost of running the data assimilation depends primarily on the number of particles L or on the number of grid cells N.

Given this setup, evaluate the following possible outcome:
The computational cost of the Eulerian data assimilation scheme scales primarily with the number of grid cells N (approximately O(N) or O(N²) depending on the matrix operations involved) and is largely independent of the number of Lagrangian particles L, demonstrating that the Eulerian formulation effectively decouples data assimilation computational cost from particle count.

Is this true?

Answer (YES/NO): YES